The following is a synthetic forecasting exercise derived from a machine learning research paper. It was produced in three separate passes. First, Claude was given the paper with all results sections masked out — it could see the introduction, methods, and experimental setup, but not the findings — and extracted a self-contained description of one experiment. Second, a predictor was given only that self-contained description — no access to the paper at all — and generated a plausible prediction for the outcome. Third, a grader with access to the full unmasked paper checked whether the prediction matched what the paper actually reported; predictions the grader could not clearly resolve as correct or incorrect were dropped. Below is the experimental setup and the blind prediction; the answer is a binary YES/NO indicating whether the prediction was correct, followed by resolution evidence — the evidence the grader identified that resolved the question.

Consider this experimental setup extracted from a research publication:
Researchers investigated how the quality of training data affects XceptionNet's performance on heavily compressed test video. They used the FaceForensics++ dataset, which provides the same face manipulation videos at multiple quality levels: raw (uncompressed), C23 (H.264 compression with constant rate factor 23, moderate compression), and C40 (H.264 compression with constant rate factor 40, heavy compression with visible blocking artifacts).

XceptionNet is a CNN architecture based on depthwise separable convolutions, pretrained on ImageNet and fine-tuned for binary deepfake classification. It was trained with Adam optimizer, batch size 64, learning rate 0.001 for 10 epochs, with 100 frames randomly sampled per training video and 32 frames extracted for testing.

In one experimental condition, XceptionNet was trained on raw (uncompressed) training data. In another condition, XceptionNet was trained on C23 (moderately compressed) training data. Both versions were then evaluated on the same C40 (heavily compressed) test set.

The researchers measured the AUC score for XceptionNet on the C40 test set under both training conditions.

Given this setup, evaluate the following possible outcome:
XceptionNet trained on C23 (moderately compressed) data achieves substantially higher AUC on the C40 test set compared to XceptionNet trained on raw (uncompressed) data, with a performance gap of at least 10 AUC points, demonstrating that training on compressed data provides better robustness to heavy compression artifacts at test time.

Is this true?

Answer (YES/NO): YES